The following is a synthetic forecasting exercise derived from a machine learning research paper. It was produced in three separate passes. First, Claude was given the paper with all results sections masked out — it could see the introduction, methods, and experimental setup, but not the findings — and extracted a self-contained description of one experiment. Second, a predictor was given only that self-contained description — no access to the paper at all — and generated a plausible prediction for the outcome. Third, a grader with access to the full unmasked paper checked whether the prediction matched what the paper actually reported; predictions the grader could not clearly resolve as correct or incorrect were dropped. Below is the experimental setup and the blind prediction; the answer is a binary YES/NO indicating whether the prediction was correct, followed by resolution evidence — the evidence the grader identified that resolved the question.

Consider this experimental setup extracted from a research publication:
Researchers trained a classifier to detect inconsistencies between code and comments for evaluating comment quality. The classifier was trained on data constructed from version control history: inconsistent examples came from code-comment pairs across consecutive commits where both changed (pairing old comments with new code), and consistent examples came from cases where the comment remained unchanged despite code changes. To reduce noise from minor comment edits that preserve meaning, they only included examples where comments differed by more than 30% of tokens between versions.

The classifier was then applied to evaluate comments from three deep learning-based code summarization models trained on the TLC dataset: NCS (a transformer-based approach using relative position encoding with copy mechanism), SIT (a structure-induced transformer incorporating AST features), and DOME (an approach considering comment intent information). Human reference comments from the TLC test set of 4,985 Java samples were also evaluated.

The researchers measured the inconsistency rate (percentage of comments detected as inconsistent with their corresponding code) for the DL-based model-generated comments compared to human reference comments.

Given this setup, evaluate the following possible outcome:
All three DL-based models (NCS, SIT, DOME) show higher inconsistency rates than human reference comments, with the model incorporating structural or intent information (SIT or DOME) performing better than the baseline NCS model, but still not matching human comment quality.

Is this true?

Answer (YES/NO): YES